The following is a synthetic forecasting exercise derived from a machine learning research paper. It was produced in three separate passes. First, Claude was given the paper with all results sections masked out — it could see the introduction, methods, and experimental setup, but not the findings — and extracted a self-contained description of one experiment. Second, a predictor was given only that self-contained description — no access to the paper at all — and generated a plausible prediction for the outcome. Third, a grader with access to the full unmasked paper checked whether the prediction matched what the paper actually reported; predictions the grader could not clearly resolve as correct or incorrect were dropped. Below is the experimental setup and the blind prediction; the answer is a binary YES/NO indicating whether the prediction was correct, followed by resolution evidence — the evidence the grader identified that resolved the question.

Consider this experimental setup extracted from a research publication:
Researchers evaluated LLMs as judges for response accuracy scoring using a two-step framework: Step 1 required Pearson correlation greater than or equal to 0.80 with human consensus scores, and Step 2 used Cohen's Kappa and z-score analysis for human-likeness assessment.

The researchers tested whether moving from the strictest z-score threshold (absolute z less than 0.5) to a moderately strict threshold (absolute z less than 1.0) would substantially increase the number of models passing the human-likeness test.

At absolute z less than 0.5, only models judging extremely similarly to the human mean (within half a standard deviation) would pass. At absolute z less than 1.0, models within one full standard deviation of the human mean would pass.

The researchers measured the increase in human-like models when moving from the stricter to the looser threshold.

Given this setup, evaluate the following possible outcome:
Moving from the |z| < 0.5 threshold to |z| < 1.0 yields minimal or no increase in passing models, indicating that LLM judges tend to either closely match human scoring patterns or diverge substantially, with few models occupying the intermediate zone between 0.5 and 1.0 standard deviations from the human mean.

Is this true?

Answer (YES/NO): NO